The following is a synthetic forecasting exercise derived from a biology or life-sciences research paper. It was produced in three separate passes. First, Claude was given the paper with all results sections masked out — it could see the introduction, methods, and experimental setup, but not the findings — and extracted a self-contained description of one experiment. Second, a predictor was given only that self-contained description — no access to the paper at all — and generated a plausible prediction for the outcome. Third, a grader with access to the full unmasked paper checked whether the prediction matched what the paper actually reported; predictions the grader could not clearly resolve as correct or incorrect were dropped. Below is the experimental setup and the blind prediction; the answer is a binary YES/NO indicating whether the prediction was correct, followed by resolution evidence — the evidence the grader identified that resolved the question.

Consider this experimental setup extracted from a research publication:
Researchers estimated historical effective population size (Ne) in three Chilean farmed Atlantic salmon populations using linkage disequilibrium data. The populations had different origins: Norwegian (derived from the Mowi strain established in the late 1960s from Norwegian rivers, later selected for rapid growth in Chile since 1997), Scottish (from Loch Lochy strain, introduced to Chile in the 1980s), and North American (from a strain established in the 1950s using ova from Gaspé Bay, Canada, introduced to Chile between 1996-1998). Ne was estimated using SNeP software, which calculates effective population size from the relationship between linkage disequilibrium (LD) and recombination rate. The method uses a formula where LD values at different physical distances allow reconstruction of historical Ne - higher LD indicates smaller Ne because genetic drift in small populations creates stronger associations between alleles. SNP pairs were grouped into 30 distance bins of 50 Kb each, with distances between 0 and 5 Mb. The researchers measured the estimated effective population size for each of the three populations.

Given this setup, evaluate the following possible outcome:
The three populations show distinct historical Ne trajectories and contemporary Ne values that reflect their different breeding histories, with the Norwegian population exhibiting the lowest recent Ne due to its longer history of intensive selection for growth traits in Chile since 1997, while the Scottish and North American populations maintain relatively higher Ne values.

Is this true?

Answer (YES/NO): NO